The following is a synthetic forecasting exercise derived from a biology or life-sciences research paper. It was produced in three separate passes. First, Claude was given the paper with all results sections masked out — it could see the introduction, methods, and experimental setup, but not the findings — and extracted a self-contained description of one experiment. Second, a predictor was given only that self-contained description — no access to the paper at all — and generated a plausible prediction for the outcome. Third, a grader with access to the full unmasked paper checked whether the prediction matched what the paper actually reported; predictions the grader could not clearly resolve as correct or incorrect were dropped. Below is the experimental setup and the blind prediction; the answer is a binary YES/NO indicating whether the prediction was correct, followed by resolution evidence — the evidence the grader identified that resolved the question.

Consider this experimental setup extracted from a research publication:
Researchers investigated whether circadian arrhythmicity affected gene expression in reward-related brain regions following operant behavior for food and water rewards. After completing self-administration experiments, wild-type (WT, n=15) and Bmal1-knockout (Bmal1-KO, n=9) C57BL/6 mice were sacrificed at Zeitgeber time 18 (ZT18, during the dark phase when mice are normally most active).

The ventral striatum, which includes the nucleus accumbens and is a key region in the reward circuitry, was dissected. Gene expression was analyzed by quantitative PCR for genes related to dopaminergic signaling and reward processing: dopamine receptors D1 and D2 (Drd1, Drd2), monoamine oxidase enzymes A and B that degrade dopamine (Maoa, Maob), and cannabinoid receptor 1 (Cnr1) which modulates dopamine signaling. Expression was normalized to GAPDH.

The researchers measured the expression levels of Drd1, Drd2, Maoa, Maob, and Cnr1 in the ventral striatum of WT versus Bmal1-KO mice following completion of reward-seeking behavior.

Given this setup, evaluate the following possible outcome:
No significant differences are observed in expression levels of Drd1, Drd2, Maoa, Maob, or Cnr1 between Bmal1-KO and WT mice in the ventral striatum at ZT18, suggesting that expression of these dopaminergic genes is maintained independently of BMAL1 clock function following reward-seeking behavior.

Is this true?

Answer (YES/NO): NO